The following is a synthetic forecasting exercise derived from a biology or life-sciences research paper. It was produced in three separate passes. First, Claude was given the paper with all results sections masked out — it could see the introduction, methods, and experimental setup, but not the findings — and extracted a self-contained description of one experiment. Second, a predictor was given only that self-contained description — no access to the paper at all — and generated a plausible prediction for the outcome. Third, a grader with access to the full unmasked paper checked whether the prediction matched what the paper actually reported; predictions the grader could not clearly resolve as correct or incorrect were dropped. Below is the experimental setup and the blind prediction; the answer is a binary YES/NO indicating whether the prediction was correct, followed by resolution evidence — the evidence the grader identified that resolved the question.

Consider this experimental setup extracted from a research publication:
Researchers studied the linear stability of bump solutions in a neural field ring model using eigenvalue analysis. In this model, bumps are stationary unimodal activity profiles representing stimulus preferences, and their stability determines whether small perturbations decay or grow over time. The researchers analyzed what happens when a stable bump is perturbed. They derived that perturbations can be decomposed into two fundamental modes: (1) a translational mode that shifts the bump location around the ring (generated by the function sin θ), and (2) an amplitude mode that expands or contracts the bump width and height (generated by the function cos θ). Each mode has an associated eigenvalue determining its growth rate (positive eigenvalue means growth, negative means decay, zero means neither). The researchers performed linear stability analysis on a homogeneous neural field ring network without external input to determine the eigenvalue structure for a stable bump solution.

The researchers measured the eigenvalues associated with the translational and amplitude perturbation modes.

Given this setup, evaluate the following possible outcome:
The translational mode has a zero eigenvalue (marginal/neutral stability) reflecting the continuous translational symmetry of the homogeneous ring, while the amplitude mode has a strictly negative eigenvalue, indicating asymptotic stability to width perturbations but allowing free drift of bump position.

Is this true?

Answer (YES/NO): YES